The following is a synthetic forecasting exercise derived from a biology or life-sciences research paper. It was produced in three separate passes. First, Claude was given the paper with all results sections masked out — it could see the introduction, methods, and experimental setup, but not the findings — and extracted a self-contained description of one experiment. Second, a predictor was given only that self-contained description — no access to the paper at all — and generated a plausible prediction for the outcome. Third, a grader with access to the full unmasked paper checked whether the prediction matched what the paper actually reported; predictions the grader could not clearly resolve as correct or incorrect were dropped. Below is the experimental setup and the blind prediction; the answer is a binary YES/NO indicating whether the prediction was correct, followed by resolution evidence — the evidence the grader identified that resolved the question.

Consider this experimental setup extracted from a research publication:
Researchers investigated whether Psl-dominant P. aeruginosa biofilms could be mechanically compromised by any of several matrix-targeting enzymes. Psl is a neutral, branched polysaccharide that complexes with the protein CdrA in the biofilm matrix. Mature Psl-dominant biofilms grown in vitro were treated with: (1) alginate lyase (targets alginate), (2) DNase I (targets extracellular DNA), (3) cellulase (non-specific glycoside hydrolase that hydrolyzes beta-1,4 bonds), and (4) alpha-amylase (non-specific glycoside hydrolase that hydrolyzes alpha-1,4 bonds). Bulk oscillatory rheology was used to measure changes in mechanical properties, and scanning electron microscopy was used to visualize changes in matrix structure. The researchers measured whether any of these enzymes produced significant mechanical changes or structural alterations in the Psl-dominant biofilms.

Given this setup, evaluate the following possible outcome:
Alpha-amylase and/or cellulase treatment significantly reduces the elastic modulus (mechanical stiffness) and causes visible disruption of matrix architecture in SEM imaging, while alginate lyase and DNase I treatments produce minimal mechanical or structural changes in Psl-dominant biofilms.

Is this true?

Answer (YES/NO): NO